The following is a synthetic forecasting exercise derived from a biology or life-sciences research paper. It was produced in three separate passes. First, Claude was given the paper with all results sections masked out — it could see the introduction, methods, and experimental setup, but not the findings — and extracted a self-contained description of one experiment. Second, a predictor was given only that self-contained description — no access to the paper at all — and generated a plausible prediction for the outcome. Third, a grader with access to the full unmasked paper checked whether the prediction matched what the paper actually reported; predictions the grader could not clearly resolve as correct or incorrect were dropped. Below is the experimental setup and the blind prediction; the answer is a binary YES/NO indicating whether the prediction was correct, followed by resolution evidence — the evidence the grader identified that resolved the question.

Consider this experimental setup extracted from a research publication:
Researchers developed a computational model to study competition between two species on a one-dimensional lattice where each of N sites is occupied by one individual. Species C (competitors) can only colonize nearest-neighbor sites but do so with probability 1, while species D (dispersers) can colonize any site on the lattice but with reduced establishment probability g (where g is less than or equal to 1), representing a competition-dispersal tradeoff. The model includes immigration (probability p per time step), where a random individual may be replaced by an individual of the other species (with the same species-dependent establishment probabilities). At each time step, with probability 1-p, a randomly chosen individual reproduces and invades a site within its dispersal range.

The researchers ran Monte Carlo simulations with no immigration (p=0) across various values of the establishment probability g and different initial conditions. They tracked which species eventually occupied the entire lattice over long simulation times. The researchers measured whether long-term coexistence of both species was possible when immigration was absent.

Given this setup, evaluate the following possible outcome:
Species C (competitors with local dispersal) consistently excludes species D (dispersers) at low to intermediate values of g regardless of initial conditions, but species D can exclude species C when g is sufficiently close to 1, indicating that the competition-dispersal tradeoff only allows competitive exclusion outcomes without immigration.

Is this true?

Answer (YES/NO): NO